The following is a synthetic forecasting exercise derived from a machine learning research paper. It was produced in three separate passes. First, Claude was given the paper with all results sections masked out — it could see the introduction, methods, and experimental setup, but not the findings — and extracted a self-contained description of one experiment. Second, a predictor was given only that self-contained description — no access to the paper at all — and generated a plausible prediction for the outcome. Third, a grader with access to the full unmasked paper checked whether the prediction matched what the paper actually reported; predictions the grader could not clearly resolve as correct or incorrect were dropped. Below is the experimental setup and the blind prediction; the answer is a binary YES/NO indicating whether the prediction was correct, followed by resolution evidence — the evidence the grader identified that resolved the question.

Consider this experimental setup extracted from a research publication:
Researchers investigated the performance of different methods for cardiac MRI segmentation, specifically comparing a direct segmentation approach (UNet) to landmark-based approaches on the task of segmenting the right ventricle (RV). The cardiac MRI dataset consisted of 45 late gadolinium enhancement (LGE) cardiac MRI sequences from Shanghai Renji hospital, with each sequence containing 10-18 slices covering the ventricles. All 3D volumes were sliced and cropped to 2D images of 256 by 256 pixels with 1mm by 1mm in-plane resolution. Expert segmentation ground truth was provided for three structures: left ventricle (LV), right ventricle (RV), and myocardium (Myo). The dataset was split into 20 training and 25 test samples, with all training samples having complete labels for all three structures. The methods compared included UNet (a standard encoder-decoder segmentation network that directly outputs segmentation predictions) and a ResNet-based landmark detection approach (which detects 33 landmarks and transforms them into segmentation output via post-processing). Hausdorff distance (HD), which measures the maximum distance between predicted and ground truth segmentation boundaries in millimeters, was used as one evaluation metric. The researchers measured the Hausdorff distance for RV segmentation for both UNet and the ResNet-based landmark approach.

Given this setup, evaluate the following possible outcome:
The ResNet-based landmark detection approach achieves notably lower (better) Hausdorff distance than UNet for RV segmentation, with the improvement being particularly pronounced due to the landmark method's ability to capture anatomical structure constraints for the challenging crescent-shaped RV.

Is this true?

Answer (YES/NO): YES